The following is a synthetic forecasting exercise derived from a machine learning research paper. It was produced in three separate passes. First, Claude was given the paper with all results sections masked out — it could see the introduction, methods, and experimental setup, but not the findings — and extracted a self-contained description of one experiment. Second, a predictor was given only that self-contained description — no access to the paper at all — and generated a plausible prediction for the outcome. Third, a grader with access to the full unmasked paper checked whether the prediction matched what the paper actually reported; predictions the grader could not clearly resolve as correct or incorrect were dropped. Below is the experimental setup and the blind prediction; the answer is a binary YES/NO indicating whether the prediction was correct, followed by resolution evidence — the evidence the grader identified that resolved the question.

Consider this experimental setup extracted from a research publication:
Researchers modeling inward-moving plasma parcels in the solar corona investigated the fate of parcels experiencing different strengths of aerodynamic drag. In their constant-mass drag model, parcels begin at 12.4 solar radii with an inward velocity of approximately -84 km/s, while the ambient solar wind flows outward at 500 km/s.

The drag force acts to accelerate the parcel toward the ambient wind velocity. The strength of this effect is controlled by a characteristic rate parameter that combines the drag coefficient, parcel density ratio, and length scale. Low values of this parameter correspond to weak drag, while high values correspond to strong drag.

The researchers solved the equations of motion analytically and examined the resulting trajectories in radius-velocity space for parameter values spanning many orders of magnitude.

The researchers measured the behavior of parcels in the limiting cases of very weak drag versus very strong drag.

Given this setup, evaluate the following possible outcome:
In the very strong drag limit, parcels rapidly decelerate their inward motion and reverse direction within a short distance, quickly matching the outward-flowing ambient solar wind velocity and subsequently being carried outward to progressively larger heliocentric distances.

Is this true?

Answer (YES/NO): YES